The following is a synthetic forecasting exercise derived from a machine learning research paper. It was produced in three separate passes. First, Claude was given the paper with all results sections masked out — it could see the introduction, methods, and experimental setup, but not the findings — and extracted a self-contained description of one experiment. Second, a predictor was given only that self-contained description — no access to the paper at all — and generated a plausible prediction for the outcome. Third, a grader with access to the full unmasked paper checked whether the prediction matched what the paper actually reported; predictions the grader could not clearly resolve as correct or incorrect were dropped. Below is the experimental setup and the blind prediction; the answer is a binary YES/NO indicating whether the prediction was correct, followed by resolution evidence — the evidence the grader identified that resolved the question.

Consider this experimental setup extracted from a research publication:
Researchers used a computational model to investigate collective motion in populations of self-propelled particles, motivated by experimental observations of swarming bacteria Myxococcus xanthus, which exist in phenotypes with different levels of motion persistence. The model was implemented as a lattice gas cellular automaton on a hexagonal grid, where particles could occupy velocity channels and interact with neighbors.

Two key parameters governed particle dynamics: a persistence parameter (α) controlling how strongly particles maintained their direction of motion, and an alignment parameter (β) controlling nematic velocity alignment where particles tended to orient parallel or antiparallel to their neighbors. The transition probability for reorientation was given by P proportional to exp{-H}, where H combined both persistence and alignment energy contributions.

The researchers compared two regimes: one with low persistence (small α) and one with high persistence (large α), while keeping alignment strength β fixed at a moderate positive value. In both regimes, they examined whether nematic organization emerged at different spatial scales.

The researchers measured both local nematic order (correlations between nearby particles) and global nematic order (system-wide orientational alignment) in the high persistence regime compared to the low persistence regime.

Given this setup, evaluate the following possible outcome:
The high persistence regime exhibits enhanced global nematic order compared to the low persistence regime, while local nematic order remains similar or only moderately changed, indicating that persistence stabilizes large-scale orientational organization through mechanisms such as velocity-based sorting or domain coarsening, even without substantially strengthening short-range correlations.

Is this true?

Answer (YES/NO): NO